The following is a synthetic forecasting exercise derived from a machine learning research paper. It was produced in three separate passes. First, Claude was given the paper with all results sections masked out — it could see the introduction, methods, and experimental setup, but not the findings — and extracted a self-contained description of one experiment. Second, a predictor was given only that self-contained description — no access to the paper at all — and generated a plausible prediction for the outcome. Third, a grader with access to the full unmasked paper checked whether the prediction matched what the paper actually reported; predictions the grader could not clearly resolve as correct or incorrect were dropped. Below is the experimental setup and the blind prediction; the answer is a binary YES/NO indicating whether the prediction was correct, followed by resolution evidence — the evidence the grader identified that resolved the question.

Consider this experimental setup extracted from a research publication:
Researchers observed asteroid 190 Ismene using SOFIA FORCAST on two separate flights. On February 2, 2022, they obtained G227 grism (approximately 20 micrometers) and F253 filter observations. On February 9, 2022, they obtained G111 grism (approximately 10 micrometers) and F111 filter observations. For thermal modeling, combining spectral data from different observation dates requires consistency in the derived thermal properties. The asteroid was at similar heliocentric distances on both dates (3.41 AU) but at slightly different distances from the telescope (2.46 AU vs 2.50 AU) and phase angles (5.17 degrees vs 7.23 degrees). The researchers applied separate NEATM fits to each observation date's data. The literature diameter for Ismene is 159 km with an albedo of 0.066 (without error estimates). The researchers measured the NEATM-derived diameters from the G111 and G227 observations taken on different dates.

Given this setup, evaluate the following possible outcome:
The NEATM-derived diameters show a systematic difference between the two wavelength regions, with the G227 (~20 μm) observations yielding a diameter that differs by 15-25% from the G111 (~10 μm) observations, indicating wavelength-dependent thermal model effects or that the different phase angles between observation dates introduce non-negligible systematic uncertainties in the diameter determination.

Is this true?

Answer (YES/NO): NO